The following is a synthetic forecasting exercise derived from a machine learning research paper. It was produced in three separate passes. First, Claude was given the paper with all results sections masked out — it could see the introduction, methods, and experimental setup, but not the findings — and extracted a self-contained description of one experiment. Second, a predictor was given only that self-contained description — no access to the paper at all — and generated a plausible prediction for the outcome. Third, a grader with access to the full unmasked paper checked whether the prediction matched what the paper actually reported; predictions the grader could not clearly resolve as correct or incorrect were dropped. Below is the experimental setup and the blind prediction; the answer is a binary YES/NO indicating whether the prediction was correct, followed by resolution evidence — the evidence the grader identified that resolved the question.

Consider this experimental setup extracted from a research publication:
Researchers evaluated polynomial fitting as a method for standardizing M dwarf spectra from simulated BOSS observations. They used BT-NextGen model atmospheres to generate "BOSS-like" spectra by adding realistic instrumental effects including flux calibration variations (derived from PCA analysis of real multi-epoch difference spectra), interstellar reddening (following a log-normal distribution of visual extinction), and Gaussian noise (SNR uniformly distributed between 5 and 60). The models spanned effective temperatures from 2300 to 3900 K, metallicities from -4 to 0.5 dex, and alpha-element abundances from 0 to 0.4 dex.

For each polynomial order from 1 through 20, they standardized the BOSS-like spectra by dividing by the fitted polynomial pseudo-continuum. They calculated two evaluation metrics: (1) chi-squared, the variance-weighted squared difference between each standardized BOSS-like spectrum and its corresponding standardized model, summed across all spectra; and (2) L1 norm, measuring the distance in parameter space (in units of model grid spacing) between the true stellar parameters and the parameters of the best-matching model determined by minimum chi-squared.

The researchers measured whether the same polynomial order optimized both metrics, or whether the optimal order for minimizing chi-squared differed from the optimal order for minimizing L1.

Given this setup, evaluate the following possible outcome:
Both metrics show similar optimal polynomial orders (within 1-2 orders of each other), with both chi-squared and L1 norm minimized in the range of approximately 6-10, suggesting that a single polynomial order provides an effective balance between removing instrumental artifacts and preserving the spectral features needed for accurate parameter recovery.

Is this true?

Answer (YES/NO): NO